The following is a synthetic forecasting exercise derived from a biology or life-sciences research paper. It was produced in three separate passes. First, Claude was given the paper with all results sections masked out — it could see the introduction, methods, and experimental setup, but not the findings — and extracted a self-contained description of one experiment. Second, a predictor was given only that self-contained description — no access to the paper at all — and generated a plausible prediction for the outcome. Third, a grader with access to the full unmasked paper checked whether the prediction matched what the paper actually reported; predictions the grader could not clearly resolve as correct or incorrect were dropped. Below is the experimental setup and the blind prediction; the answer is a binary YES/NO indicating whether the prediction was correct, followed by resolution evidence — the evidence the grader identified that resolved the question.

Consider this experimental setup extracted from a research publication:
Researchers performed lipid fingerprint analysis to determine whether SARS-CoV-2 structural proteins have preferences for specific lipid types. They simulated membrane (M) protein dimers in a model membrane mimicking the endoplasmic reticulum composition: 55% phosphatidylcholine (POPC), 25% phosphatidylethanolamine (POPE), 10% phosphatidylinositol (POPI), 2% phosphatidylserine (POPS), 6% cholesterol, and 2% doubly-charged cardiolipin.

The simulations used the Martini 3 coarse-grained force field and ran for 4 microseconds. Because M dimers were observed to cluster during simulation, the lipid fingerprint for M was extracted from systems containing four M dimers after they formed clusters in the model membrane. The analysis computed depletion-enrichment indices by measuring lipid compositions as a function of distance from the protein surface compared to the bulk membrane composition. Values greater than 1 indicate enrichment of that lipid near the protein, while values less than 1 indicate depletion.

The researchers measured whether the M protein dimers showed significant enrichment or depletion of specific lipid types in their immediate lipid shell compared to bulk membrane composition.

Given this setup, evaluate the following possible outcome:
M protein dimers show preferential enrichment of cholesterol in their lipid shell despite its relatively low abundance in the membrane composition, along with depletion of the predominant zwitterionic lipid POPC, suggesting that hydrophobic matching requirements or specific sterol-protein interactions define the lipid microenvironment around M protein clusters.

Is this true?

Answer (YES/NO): NO